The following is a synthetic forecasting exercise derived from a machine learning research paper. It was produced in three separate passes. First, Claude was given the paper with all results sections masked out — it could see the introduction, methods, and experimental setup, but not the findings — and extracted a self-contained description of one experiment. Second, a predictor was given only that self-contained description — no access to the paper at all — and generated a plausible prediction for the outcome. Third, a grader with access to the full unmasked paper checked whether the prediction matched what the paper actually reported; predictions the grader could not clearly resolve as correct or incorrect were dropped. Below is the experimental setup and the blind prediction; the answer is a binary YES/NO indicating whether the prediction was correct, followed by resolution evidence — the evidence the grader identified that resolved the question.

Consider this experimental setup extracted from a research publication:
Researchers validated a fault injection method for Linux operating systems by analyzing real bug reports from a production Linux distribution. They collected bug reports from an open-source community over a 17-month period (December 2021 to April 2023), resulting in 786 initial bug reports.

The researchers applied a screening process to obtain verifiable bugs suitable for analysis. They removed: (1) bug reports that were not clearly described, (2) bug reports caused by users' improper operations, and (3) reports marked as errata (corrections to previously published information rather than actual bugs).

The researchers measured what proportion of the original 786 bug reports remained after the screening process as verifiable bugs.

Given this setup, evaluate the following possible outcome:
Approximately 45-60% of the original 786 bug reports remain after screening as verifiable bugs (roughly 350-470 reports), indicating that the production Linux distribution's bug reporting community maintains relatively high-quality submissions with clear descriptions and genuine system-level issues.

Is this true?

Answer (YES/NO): NO